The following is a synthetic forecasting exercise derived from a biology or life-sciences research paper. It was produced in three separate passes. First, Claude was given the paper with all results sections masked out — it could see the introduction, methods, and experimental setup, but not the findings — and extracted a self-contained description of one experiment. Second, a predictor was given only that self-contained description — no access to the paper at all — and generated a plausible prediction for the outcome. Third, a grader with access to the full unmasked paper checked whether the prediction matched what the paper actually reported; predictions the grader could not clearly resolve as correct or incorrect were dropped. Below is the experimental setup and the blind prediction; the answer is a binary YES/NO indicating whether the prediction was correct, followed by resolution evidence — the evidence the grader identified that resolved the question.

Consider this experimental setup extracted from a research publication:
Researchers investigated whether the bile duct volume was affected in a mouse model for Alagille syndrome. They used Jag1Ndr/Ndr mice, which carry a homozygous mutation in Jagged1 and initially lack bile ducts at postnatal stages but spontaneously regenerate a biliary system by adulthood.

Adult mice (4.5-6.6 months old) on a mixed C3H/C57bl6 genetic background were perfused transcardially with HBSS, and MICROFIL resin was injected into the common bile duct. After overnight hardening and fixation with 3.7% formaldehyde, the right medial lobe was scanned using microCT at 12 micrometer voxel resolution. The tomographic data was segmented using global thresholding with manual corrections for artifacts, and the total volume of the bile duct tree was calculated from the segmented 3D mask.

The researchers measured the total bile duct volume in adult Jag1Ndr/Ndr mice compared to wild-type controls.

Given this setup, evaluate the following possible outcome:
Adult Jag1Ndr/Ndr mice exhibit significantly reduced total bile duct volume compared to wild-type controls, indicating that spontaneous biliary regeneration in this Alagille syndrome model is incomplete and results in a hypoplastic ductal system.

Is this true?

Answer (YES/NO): NO